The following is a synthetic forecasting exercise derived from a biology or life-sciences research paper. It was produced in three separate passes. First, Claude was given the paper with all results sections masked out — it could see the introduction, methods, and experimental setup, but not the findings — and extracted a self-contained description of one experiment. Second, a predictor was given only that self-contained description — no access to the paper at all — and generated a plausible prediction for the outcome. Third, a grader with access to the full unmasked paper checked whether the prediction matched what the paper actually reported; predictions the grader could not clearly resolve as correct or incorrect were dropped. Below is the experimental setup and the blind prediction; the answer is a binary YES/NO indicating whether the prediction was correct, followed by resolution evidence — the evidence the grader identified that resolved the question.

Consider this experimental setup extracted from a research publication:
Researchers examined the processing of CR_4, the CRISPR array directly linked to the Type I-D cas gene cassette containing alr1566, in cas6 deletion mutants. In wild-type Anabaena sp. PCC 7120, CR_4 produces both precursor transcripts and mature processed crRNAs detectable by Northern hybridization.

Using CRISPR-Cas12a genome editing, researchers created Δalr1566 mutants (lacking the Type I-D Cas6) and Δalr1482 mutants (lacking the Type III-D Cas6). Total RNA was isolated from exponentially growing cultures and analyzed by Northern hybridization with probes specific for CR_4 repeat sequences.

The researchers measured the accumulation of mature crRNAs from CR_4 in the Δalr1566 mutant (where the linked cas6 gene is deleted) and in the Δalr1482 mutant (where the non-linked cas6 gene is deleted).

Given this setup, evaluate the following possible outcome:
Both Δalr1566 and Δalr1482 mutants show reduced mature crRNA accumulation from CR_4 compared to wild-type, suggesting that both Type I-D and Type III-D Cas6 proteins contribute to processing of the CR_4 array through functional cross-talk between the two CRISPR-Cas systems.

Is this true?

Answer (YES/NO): NO